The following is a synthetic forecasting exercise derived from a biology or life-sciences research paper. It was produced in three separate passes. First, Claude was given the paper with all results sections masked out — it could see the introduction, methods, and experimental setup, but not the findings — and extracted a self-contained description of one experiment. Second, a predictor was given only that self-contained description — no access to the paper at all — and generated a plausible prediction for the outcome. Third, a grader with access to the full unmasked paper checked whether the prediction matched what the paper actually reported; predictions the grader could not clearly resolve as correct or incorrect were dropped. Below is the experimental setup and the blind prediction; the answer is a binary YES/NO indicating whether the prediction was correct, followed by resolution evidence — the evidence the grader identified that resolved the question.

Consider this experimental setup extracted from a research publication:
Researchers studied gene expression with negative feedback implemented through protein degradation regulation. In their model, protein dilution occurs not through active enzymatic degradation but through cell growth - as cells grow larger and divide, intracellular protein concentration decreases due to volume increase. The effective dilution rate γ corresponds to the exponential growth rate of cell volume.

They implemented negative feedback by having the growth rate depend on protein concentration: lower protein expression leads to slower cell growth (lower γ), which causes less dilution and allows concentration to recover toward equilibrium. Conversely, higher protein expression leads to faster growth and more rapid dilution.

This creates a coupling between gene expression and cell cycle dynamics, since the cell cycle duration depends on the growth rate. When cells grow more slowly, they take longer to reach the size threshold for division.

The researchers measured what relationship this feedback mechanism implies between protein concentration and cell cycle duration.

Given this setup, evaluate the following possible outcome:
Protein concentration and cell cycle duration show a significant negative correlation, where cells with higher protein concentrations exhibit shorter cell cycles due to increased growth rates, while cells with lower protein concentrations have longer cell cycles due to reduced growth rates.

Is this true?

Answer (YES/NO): YES